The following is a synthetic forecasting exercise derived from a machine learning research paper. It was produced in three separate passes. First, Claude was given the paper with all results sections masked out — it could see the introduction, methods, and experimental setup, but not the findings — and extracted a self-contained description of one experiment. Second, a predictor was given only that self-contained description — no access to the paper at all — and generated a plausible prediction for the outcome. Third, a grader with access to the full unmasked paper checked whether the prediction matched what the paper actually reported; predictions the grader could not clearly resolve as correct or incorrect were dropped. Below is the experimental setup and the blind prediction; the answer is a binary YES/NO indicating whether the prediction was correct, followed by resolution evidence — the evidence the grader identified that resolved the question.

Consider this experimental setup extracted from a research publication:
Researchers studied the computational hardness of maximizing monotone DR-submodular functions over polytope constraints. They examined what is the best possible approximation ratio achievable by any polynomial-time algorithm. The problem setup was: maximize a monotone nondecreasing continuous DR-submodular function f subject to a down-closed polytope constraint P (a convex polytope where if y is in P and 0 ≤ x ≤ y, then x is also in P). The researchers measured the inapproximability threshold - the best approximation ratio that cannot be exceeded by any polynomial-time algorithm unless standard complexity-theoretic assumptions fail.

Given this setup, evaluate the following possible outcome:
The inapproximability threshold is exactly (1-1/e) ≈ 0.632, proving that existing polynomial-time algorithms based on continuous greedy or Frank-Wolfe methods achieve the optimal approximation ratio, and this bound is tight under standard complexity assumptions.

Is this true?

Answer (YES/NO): YES